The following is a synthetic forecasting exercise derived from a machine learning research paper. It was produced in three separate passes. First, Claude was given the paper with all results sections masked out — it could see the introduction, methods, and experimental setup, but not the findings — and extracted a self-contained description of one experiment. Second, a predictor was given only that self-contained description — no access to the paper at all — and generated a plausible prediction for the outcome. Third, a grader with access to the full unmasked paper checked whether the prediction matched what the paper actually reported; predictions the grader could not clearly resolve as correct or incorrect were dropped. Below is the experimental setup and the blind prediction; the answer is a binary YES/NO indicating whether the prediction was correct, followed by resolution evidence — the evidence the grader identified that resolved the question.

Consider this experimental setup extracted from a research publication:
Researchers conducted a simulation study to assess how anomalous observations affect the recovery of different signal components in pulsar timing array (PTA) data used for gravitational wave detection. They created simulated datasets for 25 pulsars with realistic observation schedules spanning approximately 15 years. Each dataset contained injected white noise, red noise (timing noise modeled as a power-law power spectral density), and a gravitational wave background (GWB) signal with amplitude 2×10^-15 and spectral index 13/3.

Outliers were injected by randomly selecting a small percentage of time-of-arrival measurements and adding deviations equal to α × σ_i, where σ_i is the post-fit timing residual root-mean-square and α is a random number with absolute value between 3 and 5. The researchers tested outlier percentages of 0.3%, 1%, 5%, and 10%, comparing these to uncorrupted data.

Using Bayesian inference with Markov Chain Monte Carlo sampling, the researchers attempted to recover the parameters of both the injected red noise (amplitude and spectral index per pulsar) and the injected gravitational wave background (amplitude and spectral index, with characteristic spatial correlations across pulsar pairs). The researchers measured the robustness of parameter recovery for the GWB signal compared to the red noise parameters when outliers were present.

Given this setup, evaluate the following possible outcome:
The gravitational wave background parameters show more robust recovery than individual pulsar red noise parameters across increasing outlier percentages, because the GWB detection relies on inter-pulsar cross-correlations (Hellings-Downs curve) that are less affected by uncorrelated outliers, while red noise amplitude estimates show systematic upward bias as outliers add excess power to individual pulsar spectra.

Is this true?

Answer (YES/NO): YES